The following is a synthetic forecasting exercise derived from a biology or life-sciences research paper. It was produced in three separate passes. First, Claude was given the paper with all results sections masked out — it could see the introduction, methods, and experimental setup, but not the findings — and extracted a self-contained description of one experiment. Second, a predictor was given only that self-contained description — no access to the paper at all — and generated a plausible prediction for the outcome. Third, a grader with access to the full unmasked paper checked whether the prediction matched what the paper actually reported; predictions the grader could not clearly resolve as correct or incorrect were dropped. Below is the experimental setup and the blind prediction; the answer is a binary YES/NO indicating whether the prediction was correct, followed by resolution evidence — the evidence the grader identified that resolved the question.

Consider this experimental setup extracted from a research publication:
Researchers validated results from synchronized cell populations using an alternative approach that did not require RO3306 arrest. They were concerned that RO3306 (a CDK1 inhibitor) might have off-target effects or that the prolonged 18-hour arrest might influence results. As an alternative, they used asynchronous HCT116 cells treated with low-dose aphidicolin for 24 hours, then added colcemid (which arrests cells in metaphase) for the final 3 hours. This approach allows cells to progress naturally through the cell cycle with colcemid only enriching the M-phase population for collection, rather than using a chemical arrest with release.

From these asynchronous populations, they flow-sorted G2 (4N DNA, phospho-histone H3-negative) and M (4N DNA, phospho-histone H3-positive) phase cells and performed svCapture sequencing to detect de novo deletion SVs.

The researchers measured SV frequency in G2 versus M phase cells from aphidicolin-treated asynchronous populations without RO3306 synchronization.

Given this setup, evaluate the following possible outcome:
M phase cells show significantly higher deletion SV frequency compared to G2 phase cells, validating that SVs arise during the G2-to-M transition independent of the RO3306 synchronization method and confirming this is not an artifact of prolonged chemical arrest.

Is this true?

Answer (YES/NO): YES